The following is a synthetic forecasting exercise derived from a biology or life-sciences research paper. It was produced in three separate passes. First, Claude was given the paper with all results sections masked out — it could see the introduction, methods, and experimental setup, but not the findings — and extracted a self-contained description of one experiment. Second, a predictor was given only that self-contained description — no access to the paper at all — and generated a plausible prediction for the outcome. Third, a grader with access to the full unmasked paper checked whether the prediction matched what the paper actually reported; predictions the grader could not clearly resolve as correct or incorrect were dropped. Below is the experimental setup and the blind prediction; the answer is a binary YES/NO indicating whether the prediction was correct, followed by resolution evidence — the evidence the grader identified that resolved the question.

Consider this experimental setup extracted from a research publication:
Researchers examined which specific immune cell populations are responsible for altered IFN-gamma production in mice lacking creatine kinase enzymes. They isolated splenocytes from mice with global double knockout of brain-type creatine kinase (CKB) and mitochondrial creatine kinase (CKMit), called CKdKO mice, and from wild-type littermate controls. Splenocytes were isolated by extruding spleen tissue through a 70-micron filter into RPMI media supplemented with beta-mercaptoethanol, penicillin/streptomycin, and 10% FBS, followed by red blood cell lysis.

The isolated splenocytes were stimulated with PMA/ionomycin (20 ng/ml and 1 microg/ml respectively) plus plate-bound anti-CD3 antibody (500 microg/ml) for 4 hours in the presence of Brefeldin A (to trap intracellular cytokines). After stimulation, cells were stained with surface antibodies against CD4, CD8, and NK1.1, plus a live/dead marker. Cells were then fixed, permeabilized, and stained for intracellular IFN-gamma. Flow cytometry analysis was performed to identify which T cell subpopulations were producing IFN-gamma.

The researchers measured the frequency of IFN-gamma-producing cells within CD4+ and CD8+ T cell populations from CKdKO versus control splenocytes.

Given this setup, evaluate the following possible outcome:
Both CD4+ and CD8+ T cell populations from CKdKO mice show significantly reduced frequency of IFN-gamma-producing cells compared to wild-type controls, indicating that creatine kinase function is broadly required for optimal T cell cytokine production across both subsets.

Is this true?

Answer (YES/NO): YES